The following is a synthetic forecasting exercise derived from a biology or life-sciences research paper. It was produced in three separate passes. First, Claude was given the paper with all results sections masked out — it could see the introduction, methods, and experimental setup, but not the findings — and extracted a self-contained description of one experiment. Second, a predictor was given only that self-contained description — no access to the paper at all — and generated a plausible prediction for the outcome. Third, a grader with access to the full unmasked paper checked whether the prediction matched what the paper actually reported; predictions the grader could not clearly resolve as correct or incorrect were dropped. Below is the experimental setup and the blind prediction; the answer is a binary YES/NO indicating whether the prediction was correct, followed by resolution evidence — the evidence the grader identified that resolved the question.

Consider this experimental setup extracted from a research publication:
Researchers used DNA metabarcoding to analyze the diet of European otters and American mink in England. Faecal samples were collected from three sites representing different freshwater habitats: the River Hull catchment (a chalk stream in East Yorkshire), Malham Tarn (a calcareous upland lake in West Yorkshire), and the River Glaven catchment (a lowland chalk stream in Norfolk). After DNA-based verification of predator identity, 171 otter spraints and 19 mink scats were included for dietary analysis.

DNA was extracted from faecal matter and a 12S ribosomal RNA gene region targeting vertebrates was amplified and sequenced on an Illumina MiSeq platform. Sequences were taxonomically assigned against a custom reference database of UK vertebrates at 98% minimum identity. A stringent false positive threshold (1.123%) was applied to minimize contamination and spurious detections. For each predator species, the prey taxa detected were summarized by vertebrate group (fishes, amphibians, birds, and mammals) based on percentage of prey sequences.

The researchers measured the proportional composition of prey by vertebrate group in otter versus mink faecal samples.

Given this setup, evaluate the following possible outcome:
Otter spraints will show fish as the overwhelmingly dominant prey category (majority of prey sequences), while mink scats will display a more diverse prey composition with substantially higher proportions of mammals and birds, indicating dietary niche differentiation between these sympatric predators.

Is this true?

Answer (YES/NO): YES